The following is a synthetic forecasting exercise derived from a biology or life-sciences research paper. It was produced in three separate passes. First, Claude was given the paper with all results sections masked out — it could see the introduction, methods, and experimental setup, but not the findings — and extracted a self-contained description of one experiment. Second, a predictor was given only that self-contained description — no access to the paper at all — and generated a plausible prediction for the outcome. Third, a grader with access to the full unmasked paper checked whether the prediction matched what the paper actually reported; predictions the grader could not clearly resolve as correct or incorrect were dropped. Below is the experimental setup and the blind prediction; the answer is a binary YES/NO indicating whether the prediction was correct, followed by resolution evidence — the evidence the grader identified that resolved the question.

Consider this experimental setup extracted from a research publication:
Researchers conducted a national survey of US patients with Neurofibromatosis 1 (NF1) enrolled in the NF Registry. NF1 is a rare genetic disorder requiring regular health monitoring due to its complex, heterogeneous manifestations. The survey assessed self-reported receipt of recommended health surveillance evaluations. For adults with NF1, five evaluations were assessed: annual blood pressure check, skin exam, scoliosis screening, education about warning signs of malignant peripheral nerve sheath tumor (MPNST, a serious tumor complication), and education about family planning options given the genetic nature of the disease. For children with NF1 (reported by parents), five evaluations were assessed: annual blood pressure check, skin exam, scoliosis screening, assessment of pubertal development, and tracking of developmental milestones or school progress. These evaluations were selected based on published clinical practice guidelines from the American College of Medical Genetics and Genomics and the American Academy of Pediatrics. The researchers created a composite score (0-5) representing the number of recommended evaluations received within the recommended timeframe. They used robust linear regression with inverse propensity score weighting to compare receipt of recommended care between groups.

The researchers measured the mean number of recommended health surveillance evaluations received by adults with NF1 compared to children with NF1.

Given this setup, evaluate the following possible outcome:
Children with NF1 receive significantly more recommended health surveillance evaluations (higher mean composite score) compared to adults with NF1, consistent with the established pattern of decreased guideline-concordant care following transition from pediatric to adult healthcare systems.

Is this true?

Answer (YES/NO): YES